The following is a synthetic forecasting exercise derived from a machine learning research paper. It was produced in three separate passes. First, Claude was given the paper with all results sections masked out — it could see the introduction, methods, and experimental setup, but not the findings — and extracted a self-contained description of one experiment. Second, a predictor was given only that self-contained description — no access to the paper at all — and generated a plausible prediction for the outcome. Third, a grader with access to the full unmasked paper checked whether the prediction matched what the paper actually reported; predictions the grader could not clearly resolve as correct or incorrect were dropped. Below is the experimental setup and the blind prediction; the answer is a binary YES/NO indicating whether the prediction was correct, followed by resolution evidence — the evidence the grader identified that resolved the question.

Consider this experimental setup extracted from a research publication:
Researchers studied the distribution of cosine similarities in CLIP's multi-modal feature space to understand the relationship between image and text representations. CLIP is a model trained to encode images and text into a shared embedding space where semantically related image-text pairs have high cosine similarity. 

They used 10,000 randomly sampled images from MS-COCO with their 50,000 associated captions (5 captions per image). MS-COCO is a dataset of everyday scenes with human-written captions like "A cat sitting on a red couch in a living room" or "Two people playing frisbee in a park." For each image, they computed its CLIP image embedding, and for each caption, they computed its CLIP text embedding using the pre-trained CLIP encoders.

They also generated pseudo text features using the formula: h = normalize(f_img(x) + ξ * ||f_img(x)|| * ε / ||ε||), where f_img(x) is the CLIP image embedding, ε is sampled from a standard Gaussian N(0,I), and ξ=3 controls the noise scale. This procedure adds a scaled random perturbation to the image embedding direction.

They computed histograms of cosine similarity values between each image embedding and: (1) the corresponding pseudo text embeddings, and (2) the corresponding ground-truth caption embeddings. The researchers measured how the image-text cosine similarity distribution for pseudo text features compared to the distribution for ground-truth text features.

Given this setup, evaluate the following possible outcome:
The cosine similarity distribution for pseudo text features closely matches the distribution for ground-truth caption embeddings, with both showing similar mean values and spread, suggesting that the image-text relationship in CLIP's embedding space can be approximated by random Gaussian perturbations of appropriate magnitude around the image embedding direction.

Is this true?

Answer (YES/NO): NO